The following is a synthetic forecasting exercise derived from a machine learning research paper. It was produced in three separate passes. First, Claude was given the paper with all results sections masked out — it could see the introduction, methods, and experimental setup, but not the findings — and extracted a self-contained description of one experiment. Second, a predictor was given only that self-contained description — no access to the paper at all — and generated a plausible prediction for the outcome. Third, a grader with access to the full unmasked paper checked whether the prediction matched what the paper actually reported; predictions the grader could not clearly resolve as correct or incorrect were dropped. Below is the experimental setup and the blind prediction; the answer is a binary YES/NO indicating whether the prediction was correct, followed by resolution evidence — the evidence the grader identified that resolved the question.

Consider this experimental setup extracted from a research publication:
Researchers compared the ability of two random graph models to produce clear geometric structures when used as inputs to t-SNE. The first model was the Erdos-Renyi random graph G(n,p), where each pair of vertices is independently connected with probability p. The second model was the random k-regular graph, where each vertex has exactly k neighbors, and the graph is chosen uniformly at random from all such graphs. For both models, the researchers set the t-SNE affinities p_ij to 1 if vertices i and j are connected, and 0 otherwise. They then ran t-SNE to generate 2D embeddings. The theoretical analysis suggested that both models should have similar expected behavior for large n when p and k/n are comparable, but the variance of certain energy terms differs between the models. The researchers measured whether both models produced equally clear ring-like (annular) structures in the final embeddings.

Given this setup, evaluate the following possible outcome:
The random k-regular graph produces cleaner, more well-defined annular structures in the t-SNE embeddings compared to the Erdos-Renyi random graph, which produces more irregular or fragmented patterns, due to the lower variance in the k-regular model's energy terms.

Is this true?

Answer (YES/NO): YES